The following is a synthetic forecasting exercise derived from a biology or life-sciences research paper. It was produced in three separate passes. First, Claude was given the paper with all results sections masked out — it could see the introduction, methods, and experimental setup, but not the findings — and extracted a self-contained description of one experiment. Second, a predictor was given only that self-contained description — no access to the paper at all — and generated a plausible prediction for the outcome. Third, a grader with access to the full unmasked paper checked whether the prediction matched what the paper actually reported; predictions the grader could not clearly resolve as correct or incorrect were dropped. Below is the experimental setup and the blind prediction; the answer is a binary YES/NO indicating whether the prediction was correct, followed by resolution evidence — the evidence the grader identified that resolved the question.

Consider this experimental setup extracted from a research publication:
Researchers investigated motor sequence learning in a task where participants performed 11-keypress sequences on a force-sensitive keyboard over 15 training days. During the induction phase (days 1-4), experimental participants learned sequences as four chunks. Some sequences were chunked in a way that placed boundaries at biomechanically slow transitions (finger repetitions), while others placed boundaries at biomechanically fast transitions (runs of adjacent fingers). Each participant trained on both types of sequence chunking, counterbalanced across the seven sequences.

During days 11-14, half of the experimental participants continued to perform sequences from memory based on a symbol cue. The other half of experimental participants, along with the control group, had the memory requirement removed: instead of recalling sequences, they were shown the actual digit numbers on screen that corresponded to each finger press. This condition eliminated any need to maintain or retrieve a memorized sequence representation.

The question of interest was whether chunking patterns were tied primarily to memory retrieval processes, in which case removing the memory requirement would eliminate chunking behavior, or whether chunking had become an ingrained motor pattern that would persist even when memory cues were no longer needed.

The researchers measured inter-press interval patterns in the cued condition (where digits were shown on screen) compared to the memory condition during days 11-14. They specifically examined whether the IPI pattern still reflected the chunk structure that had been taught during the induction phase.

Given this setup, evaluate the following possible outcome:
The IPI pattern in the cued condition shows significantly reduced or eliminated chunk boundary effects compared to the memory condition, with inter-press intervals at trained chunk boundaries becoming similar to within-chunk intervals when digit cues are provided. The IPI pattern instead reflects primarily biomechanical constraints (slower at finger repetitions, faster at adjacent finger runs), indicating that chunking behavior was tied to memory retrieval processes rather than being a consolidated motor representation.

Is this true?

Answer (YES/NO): NO